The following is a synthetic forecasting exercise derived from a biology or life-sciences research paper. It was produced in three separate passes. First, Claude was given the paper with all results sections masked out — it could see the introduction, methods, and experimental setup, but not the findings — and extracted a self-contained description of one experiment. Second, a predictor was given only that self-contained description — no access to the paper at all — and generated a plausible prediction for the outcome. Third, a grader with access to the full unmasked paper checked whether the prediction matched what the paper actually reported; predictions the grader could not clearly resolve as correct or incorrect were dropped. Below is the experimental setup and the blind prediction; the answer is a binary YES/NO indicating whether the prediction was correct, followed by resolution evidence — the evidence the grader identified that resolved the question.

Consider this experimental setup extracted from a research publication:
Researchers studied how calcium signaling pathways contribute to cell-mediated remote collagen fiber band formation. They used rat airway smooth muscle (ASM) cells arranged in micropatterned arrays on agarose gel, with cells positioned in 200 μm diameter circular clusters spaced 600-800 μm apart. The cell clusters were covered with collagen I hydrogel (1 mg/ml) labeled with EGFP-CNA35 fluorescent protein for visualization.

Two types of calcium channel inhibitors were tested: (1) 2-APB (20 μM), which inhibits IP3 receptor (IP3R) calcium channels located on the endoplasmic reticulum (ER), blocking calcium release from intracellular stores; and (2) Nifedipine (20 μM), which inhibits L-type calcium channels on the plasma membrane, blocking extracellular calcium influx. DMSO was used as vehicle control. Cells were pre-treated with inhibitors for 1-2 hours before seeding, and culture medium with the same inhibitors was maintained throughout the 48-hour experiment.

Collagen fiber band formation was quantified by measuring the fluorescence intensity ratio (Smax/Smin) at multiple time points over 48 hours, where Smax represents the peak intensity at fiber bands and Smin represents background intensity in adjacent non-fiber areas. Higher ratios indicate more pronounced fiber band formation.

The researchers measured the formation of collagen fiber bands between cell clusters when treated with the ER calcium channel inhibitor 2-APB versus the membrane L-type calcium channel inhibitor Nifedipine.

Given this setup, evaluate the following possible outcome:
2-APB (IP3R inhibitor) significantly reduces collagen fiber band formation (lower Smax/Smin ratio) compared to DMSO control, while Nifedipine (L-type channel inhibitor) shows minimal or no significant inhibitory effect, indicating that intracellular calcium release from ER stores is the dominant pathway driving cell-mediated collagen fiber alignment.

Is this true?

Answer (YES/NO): NO